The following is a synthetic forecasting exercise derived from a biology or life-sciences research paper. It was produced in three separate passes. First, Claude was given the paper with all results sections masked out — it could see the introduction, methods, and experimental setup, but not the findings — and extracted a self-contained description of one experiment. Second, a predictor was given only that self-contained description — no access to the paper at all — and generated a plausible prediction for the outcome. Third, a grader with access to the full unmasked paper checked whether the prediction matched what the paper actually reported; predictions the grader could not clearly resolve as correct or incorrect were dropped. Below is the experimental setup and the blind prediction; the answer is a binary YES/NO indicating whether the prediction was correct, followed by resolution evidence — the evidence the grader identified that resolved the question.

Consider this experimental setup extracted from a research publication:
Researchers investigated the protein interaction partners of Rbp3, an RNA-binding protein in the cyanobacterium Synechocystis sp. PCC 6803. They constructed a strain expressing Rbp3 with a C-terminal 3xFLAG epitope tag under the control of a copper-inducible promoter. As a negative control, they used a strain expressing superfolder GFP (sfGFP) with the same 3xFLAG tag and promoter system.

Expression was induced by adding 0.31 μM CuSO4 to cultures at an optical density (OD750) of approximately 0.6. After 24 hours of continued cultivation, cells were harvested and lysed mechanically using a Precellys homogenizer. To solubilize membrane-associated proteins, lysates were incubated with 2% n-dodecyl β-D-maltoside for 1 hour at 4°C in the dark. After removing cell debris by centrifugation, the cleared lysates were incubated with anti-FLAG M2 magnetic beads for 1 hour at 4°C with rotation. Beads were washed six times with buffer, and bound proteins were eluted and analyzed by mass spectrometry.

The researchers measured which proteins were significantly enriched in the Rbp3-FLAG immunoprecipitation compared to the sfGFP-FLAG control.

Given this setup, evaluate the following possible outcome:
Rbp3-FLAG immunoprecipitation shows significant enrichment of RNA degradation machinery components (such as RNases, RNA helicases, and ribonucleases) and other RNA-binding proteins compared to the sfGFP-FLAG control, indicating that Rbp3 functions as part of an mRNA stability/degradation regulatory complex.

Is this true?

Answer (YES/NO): NO